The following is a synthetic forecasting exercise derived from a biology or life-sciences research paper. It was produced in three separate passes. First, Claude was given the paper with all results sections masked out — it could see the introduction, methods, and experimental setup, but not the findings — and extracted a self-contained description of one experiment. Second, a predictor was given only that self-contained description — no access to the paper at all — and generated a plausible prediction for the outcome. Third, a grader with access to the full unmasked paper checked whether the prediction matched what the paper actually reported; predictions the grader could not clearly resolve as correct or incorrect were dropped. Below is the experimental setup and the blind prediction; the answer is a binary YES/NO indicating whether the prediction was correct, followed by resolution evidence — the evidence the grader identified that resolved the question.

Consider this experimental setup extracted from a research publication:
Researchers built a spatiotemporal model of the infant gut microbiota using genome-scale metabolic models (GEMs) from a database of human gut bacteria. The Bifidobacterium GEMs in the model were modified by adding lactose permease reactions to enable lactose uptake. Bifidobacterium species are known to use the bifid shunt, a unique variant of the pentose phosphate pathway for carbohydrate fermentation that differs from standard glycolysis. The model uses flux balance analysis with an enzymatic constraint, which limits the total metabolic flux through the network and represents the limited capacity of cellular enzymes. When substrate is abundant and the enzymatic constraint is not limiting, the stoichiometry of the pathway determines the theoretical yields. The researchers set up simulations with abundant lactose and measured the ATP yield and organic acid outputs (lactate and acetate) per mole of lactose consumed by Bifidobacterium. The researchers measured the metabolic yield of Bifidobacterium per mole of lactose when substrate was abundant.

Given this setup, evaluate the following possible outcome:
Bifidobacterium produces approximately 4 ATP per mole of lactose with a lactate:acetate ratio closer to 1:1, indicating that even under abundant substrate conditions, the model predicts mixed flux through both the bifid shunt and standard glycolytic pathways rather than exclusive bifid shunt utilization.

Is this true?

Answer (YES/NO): NO